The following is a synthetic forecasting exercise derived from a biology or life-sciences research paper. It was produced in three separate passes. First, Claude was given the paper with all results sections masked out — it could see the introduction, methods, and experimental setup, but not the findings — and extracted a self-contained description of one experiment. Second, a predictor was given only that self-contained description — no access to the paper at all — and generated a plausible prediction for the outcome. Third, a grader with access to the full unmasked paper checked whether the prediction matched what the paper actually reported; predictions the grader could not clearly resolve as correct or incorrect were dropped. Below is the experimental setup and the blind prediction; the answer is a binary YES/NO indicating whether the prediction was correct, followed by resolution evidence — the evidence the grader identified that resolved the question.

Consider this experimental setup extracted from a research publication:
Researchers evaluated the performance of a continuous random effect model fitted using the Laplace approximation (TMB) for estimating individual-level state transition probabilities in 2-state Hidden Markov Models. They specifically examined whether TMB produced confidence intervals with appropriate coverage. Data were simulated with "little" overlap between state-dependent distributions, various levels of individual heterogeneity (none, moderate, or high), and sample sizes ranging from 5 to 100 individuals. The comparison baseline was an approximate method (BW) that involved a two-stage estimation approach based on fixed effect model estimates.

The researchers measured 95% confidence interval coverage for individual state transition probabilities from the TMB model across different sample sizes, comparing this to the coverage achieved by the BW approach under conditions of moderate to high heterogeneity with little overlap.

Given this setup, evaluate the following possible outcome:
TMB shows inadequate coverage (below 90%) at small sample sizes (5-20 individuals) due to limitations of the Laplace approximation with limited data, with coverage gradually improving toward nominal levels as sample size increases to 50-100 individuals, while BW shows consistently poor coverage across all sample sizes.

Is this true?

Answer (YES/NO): NO